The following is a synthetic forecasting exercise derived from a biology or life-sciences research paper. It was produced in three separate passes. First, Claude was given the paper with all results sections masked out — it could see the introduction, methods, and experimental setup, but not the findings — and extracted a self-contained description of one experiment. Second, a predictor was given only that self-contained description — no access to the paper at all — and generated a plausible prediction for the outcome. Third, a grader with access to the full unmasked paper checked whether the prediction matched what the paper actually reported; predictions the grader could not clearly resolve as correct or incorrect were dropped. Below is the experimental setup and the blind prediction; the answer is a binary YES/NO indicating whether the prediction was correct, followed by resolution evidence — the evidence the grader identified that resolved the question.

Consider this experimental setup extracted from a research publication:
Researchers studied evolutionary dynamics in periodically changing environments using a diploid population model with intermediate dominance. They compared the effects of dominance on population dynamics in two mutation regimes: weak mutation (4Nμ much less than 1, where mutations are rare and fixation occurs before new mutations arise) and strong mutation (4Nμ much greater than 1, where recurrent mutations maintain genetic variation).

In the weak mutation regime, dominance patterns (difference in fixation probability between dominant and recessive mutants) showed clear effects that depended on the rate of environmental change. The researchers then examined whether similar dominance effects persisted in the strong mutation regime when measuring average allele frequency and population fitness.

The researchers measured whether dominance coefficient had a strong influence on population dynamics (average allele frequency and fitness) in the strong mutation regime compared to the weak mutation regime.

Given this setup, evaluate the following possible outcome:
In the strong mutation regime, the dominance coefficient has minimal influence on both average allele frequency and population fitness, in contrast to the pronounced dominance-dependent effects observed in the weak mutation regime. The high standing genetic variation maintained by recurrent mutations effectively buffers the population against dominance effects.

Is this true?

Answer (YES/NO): YES